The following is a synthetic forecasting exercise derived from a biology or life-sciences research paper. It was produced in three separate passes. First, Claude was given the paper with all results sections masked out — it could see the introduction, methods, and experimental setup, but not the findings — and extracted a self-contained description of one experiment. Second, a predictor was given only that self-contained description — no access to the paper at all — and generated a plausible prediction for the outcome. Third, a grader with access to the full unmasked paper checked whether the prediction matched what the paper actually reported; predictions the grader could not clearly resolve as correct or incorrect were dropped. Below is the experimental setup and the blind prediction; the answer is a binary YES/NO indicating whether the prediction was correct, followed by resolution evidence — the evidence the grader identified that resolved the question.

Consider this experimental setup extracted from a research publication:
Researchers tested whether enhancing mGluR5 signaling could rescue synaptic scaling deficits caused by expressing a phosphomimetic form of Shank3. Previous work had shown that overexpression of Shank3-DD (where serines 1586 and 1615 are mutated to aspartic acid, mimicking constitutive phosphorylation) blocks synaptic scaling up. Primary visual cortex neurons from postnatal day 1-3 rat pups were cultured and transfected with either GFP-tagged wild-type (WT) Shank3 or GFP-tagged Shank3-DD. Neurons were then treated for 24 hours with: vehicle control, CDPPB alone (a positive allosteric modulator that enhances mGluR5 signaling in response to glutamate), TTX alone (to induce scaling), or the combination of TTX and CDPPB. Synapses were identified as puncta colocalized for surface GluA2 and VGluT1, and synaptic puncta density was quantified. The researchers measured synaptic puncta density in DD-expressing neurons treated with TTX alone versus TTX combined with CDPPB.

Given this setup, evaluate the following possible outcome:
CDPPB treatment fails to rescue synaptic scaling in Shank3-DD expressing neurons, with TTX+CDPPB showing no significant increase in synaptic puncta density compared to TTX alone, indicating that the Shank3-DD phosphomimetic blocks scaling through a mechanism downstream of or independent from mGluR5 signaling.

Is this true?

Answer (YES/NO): NO